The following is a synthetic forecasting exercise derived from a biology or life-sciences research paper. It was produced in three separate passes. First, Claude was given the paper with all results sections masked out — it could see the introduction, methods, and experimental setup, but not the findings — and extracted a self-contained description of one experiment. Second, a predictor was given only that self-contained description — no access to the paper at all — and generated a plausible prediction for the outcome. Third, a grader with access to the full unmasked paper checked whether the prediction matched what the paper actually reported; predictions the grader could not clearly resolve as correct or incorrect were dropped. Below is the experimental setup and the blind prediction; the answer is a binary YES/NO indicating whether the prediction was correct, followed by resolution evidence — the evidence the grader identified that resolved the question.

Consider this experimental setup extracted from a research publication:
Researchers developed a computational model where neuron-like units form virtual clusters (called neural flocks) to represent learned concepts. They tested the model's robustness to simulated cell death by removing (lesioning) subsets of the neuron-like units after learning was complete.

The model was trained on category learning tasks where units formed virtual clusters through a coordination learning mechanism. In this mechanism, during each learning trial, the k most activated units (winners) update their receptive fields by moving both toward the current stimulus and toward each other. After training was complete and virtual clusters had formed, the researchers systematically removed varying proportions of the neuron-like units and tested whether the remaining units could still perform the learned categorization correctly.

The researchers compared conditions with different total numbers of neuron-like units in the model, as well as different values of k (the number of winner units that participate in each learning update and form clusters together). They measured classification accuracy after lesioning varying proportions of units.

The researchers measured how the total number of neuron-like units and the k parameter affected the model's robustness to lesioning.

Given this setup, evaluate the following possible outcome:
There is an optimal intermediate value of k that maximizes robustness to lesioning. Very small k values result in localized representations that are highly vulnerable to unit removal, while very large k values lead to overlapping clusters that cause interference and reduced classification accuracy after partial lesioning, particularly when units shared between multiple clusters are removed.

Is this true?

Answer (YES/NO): NO